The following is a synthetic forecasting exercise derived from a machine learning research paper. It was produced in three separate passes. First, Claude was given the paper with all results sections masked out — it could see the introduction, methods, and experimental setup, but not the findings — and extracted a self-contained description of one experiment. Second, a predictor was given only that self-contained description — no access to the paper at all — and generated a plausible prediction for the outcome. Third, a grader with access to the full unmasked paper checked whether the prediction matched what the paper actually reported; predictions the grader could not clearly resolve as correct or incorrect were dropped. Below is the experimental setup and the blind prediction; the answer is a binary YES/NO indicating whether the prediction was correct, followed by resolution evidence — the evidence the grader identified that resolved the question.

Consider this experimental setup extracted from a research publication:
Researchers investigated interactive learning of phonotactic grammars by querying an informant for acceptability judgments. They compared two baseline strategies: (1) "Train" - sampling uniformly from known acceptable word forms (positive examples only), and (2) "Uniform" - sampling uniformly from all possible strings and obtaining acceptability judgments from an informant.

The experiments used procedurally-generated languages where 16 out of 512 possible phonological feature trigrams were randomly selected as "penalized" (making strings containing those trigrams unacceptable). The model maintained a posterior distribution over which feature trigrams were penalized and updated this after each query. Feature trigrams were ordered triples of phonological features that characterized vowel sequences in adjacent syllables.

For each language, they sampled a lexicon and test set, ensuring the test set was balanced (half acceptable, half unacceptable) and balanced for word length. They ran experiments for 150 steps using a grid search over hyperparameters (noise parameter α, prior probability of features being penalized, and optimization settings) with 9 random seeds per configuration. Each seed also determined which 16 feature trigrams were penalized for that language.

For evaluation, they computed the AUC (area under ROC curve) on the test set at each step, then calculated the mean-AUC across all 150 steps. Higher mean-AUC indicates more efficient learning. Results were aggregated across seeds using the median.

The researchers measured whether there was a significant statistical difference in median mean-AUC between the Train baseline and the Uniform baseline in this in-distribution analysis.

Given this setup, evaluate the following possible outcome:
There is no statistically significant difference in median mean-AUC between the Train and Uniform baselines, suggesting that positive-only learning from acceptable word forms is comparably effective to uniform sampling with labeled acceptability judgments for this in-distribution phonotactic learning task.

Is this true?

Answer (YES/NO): YES